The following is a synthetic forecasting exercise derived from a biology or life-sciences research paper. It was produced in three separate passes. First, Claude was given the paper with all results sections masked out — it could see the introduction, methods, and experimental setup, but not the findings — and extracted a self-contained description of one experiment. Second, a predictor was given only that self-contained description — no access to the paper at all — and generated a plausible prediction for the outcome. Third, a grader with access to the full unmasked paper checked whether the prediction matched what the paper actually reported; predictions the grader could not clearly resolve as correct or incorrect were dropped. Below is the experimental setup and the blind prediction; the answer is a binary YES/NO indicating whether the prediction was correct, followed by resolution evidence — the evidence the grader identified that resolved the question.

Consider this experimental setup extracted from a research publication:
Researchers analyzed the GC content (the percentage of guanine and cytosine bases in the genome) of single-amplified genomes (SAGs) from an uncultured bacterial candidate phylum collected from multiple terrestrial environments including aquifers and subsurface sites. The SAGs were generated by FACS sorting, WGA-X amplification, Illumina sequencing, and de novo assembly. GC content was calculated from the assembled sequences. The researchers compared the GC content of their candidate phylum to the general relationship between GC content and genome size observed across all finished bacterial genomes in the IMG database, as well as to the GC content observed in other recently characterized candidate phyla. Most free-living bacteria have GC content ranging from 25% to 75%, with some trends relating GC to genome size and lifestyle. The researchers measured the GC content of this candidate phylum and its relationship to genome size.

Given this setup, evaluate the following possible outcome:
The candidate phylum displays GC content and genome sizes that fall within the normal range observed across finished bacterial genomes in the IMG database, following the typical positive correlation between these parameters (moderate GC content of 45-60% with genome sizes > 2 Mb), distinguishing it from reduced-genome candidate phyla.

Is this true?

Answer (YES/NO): NO